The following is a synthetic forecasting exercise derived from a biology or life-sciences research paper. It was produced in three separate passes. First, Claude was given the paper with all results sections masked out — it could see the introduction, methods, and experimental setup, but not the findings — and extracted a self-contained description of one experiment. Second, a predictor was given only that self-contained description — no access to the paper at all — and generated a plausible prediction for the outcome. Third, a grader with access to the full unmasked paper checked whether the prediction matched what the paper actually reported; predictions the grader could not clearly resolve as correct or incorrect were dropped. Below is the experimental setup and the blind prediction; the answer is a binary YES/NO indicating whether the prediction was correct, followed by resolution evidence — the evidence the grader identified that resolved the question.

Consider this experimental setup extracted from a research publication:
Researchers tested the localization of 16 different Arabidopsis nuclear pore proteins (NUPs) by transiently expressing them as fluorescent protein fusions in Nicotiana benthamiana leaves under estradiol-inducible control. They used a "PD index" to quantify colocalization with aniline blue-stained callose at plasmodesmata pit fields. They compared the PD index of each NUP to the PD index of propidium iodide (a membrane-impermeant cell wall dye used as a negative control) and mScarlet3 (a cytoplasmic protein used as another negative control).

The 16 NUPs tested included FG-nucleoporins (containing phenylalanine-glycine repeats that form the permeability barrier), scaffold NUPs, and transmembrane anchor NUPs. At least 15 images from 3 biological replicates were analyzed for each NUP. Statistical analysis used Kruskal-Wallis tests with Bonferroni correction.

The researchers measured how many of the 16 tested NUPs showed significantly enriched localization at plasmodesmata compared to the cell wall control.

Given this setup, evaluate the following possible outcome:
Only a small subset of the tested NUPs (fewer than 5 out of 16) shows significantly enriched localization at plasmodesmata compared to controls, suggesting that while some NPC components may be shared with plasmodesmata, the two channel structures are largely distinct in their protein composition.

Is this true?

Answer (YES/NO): NO